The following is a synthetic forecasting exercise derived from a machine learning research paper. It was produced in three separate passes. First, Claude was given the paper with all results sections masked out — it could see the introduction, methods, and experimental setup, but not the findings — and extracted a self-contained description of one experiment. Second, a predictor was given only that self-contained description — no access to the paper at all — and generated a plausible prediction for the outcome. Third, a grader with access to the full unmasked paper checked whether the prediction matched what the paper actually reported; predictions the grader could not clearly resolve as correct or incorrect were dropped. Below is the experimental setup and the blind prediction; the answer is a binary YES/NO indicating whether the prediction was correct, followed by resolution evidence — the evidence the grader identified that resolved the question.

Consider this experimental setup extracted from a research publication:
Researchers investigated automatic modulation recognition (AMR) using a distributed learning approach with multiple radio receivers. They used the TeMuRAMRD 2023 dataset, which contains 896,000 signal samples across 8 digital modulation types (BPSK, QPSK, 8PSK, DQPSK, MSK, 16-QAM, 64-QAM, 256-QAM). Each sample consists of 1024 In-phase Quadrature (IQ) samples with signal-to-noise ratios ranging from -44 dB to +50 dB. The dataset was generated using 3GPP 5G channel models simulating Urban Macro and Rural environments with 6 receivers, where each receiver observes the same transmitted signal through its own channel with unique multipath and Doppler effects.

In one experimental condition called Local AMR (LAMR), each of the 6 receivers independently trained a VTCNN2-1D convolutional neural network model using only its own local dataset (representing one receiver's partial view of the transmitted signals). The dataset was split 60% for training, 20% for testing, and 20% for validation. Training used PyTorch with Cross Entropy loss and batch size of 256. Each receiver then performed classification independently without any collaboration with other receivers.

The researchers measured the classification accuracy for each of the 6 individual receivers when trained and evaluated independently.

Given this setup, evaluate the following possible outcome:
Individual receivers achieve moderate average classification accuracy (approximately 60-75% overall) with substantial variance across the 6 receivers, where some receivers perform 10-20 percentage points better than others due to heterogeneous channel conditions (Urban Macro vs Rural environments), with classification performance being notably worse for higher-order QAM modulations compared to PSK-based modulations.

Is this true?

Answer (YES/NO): NO